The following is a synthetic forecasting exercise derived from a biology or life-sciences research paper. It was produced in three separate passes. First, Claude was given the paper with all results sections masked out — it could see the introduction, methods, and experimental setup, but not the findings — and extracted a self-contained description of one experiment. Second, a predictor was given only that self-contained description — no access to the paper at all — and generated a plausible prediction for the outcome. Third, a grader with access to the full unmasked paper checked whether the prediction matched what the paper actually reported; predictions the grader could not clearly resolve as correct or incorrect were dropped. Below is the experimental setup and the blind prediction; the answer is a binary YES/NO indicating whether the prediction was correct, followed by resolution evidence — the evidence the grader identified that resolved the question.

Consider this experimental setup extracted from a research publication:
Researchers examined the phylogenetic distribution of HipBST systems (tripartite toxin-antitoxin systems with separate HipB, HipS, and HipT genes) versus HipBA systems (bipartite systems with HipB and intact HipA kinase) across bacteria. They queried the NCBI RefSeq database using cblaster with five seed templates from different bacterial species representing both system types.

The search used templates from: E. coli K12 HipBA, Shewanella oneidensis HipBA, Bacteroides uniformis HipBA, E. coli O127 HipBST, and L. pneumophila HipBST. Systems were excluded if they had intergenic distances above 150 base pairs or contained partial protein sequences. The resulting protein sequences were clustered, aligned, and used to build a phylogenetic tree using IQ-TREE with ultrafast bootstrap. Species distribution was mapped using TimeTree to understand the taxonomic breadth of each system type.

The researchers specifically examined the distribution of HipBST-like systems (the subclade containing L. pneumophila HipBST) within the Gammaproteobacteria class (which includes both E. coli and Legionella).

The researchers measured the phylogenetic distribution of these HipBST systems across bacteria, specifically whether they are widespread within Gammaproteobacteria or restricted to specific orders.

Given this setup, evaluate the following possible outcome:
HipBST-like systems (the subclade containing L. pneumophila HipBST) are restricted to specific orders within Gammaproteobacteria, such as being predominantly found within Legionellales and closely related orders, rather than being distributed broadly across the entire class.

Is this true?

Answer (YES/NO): YES